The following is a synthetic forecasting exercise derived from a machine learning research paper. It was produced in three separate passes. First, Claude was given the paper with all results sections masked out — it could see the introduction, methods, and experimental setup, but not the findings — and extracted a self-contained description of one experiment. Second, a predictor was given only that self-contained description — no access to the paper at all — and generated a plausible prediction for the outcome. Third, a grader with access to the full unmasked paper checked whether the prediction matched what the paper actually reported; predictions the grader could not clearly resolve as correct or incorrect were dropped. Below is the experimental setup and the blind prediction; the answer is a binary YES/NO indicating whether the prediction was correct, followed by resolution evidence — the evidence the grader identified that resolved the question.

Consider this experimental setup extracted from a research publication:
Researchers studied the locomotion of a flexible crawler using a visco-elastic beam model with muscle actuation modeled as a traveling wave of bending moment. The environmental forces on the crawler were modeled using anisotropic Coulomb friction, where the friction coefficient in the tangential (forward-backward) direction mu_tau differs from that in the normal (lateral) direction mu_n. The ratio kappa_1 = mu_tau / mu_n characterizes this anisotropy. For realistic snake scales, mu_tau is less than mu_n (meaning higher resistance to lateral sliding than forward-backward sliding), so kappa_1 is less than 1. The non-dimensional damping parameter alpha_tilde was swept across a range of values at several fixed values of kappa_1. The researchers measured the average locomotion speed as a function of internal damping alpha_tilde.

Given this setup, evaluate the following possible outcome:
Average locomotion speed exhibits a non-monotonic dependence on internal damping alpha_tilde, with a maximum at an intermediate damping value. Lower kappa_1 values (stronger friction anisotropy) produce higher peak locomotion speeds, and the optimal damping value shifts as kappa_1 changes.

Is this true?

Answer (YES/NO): YES